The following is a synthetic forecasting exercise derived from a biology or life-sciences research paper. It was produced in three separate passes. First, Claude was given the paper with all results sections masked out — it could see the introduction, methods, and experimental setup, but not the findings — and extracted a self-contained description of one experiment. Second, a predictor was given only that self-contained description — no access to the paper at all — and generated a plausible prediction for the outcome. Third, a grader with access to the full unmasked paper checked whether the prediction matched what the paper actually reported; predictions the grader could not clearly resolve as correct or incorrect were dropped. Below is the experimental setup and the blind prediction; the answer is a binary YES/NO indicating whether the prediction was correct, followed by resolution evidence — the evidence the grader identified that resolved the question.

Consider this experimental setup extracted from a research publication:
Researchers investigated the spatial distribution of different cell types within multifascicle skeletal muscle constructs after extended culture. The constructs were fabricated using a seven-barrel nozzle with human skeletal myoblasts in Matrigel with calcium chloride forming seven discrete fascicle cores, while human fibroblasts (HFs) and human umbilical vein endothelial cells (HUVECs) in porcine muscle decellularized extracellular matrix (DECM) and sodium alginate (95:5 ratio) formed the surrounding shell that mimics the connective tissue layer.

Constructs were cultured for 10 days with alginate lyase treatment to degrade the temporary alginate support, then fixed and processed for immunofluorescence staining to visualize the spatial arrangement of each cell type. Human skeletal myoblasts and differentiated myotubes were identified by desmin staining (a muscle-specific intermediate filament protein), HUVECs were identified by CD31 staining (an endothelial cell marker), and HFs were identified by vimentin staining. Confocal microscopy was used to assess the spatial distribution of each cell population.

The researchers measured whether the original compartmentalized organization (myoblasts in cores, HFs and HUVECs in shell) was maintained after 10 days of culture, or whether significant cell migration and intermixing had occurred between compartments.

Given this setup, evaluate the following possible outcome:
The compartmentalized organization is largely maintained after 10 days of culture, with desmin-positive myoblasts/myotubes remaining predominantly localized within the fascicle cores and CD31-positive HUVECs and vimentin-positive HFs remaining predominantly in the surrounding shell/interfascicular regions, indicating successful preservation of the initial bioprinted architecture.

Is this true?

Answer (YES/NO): NO